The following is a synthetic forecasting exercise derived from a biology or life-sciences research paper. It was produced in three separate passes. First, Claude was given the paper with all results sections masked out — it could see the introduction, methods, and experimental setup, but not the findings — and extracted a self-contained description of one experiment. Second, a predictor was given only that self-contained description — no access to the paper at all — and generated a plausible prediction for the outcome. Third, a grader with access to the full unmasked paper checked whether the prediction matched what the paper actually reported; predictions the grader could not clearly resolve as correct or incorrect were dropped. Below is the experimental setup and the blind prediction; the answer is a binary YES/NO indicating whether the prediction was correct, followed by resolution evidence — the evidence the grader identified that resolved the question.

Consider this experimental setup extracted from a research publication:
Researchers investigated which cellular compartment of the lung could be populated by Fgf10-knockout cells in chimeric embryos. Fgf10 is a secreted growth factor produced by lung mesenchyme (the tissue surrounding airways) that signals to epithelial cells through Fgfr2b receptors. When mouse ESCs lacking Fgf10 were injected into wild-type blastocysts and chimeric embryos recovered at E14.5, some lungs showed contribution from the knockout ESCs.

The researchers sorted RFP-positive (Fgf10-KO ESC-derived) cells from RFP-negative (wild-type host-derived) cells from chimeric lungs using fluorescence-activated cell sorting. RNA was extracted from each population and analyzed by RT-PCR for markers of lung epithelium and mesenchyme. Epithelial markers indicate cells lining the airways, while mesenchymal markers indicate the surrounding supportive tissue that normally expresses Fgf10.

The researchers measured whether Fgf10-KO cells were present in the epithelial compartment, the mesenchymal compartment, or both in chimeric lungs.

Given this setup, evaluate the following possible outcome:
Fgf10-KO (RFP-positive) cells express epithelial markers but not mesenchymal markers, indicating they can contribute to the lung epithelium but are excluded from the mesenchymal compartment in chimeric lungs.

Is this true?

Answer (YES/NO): NO